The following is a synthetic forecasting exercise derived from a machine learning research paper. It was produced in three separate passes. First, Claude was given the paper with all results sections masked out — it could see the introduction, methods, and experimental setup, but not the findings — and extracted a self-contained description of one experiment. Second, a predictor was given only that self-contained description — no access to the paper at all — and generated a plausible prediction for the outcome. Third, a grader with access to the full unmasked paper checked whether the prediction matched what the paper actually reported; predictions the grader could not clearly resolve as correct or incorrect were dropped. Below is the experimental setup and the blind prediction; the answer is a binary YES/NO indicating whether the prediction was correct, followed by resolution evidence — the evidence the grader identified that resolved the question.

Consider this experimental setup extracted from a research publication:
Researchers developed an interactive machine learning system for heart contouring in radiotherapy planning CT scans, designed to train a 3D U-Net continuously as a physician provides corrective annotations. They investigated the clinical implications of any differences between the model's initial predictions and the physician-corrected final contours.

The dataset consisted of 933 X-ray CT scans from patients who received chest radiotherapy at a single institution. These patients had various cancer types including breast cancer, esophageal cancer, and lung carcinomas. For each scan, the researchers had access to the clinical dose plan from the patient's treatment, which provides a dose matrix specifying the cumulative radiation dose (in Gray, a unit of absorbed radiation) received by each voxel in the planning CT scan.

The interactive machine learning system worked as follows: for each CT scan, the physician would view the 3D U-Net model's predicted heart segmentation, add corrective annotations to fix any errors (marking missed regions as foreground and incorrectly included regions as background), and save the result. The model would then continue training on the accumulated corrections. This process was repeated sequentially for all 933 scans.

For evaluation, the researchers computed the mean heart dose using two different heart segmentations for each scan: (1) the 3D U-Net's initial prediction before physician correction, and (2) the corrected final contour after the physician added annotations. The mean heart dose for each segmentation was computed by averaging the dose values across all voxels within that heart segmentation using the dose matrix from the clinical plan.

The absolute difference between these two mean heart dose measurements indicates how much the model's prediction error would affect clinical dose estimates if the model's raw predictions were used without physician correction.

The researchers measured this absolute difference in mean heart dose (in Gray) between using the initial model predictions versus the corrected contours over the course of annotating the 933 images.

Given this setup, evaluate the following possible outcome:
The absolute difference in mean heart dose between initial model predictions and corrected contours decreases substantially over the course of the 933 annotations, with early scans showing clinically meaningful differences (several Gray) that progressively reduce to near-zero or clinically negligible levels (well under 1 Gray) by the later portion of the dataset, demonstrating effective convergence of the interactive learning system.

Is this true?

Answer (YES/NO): NO